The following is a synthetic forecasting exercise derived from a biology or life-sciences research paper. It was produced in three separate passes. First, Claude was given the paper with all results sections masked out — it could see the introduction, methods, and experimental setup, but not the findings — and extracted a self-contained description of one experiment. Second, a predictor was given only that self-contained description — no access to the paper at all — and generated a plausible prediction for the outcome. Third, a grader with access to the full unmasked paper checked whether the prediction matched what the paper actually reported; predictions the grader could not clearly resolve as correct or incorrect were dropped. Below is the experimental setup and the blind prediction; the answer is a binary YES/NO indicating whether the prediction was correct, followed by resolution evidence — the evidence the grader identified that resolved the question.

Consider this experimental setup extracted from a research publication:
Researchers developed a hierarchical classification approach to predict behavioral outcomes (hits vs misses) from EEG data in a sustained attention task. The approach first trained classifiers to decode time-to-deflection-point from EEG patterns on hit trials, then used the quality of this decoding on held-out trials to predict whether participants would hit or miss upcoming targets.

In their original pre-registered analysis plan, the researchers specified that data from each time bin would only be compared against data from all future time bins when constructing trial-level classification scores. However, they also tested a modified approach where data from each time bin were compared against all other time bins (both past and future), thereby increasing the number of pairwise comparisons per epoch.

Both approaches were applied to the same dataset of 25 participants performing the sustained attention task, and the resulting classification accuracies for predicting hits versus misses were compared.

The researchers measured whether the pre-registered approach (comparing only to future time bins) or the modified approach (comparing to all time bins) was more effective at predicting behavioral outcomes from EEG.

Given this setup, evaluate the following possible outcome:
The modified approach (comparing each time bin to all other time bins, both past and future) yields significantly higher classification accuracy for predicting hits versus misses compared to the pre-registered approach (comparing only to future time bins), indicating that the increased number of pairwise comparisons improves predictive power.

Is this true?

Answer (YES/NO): YES